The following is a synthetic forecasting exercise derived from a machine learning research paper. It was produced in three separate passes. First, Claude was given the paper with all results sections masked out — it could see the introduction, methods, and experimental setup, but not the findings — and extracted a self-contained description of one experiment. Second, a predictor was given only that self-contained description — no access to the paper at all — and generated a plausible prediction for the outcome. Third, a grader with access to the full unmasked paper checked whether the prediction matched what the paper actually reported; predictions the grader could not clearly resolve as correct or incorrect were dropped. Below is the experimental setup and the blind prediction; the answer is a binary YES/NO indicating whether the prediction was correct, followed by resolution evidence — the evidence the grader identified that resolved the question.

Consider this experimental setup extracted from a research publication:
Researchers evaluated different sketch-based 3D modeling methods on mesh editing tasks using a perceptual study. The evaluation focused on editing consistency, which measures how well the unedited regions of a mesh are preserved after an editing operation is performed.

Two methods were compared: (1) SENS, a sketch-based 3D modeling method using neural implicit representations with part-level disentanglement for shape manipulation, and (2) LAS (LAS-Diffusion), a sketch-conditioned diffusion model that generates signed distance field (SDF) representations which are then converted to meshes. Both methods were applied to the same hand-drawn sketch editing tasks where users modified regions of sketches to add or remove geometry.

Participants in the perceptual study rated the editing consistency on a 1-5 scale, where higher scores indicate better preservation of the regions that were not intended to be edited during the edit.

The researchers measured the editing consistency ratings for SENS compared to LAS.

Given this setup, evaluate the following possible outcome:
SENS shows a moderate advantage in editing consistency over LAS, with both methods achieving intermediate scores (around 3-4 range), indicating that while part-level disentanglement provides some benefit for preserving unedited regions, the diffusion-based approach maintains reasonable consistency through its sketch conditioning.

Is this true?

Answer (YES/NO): NO